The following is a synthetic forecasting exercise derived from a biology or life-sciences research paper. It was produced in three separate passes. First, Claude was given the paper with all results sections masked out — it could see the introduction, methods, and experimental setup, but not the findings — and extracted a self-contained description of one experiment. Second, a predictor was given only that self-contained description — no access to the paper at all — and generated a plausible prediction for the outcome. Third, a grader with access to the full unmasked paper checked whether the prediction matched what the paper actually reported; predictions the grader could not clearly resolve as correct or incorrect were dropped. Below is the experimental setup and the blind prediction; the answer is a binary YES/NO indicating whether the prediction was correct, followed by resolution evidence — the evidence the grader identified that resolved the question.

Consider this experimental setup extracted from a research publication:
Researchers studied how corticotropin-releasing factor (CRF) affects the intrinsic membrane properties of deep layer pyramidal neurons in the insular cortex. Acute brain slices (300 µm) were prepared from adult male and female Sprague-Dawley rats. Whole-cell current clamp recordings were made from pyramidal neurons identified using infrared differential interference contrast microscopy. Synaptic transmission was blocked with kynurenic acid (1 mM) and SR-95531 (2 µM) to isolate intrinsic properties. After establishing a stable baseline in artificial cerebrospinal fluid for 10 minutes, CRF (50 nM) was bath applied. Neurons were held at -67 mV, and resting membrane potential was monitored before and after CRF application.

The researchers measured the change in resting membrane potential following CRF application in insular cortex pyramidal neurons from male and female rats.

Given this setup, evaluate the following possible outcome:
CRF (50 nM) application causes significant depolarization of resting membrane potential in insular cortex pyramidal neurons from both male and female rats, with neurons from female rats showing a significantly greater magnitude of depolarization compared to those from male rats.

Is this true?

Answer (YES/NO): NO